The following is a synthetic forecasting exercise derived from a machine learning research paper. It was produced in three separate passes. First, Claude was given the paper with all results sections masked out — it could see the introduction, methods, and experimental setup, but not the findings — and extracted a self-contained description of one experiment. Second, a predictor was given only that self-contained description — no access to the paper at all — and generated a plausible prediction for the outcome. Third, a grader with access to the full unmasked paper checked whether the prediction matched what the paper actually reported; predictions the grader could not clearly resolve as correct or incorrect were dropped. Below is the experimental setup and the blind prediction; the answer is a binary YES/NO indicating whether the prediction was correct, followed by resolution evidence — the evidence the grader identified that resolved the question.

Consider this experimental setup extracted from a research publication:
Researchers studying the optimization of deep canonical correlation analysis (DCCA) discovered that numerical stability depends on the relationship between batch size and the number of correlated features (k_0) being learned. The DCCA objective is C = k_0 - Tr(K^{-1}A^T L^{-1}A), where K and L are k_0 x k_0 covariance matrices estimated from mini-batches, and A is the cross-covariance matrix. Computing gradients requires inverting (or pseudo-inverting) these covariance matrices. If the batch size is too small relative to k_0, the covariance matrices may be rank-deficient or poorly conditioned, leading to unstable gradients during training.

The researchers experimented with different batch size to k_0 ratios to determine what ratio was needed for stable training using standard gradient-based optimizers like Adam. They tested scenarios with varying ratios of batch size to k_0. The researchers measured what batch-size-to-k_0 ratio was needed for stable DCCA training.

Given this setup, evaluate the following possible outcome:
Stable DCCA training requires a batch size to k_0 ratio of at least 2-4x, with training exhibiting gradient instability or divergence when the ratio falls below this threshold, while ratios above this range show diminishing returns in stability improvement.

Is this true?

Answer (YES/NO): NO